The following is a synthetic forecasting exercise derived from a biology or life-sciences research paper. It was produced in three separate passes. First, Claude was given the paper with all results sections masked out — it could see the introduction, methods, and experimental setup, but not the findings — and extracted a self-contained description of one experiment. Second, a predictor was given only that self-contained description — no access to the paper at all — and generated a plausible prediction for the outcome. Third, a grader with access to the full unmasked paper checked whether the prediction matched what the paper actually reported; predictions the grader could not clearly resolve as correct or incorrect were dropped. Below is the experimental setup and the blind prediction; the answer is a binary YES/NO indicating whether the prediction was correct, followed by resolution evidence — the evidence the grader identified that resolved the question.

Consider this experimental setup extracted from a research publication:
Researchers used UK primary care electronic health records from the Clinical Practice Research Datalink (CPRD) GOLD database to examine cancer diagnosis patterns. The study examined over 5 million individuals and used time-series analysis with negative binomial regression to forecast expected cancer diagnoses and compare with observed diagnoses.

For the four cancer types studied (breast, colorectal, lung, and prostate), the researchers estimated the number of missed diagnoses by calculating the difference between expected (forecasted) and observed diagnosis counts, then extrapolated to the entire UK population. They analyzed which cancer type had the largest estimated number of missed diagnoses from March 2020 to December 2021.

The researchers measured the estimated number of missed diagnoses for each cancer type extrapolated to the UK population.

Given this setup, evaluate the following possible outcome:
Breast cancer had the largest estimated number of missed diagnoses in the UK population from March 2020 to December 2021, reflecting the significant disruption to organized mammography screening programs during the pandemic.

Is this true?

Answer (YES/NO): NO